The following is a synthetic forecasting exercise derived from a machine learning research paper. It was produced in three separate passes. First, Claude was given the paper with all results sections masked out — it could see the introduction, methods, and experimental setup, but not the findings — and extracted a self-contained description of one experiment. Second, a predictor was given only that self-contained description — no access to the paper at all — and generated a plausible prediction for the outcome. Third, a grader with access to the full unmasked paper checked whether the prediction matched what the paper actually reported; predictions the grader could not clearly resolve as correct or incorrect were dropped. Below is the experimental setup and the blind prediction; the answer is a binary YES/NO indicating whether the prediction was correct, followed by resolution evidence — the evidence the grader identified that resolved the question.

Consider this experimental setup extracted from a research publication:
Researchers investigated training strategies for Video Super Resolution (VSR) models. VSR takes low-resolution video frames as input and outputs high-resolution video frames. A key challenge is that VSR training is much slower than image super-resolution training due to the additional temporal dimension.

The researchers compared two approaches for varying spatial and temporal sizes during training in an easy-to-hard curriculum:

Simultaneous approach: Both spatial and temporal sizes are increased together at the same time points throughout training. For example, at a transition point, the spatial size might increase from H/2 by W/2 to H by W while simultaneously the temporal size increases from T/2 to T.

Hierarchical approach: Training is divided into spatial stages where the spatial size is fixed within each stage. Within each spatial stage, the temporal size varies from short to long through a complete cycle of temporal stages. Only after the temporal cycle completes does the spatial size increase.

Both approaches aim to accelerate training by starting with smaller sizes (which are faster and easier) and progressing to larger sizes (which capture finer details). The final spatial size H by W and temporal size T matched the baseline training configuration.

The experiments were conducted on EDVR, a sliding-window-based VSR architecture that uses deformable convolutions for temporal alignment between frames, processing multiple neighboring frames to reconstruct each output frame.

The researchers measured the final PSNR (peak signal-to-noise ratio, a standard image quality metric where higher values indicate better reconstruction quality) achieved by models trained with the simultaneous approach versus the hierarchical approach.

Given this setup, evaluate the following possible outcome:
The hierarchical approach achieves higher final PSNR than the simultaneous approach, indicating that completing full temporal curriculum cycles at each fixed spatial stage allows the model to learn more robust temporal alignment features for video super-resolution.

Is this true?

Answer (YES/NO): YES